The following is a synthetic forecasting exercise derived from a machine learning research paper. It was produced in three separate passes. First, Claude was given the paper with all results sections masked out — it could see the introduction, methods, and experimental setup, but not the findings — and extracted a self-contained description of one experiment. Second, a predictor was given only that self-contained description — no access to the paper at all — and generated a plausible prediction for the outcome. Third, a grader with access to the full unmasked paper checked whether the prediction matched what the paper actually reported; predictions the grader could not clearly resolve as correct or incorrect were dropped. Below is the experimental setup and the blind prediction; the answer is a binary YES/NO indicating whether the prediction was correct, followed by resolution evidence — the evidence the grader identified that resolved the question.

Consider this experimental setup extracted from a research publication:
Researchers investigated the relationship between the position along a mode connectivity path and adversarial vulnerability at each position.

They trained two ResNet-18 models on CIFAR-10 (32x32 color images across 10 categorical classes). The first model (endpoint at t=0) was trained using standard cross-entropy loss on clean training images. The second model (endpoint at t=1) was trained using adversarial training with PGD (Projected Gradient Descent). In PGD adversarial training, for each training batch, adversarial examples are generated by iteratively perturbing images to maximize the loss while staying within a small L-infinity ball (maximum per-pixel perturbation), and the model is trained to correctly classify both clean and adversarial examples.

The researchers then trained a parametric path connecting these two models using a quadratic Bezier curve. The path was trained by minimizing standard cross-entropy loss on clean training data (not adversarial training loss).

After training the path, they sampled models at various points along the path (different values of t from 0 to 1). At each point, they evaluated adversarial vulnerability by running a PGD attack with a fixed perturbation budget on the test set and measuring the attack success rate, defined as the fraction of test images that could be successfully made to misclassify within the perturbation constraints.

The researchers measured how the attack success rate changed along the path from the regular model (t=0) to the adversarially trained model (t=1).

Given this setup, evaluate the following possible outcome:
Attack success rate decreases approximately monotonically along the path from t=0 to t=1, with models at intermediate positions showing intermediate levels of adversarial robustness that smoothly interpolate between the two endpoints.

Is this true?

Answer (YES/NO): NO